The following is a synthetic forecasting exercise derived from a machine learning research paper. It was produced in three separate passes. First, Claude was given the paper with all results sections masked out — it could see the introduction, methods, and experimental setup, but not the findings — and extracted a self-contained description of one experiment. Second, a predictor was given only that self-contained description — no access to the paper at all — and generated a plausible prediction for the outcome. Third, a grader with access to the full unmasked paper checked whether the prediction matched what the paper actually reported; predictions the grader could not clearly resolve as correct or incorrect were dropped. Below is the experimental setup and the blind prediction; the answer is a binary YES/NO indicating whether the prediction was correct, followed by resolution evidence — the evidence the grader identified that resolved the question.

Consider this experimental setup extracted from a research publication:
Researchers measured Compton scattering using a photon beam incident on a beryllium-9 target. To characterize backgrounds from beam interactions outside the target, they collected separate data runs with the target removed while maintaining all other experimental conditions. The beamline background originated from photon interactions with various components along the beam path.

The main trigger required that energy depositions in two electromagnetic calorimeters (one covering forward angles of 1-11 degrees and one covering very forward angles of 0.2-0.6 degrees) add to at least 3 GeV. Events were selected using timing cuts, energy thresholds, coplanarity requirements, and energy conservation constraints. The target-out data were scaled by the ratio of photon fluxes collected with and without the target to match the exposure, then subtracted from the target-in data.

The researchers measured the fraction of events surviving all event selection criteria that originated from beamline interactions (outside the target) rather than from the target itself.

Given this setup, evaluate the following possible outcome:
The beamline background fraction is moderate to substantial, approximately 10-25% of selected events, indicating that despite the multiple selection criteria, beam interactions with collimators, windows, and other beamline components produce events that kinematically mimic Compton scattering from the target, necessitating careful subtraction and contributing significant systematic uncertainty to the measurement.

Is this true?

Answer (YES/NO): NO